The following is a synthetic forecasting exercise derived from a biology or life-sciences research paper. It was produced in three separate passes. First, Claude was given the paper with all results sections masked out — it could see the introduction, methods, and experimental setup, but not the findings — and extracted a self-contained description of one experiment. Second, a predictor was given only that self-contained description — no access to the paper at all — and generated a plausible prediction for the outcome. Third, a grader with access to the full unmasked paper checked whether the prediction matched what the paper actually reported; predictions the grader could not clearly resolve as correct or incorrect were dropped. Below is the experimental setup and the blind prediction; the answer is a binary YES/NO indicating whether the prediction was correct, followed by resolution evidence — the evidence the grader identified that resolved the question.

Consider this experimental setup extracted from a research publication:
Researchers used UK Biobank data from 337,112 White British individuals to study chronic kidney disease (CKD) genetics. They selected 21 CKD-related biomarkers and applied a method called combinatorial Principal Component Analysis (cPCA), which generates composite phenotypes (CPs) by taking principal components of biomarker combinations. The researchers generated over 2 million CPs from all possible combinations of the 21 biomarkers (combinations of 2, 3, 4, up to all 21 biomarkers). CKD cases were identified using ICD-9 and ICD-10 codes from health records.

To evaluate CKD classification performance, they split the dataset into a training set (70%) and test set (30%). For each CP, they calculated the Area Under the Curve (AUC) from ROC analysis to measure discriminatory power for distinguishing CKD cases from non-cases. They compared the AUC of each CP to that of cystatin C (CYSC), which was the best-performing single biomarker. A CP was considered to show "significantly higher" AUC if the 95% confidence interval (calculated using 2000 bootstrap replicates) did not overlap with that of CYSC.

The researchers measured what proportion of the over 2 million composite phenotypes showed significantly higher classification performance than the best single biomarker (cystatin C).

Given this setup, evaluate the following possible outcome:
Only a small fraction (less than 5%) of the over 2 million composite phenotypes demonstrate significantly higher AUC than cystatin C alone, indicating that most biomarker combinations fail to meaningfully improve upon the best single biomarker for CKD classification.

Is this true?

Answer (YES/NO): YES